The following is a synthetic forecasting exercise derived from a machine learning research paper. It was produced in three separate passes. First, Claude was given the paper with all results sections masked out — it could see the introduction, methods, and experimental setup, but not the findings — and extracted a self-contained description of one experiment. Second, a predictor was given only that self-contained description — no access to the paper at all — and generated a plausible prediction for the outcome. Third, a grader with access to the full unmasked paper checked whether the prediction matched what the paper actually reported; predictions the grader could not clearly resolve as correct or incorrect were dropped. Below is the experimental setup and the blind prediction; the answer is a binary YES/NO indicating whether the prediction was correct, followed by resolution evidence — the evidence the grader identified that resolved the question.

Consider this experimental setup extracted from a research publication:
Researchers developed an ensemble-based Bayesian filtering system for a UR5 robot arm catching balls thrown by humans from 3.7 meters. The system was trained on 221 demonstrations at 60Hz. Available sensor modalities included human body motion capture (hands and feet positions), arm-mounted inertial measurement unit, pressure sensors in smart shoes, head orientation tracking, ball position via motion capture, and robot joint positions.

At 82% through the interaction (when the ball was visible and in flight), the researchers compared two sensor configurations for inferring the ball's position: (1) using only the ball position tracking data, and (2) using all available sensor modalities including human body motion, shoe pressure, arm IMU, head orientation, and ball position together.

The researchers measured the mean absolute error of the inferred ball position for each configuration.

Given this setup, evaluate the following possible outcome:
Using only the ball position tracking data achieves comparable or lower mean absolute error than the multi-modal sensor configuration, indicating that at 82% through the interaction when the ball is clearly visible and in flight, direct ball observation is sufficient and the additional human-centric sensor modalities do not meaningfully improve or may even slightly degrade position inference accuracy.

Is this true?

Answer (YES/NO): YES